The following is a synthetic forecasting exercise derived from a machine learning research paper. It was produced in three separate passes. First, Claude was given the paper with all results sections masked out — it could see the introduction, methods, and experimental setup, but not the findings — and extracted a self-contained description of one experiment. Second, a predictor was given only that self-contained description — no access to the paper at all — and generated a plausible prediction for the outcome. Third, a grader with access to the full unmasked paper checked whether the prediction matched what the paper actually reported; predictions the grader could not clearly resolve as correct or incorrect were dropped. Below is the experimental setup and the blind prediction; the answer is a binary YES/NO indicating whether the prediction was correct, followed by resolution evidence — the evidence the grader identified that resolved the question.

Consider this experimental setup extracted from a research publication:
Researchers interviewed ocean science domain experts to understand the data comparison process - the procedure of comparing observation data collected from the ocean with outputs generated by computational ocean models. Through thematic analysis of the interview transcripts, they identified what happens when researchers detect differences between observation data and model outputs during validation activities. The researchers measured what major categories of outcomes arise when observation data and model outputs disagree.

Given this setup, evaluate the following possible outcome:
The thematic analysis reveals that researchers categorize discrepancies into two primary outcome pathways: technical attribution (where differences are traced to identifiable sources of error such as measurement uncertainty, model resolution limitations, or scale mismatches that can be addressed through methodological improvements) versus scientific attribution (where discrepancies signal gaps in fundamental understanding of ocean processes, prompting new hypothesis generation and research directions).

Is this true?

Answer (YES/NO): NO